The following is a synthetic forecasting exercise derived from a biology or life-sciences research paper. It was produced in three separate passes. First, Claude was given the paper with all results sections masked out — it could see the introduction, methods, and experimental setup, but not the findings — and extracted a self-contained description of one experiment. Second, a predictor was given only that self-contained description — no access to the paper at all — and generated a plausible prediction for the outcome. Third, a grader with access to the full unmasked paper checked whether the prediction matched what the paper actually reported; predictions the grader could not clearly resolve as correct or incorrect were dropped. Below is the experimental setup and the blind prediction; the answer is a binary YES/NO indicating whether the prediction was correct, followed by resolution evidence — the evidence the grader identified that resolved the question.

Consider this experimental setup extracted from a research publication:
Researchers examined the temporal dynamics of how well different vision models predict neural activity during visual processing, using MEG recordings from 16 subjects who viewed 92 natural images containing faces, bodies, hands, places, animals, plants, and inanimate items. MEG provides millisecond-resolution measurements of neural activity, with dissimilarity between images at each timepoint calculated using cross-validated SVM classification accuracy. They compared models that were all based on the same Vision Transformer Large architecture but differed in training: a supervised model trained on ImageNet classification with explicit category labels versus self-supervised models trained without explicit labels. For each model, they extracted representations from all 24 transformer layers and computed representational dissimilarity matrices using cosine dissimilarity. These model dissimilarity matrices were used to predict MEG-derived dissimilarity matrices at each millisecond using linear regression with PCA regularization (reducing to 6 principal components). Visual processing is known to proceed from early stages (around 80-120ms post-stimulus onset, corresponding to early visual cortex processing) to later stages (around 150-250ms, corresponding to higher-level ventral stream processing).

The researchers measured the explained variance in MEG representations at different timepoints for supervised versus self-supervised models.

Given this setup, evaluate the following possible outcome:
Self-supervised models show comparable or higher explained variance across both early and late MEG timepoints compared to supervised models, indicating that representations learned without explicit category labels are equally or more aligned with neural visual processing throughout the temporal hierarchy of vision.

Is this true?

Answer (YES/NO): YES